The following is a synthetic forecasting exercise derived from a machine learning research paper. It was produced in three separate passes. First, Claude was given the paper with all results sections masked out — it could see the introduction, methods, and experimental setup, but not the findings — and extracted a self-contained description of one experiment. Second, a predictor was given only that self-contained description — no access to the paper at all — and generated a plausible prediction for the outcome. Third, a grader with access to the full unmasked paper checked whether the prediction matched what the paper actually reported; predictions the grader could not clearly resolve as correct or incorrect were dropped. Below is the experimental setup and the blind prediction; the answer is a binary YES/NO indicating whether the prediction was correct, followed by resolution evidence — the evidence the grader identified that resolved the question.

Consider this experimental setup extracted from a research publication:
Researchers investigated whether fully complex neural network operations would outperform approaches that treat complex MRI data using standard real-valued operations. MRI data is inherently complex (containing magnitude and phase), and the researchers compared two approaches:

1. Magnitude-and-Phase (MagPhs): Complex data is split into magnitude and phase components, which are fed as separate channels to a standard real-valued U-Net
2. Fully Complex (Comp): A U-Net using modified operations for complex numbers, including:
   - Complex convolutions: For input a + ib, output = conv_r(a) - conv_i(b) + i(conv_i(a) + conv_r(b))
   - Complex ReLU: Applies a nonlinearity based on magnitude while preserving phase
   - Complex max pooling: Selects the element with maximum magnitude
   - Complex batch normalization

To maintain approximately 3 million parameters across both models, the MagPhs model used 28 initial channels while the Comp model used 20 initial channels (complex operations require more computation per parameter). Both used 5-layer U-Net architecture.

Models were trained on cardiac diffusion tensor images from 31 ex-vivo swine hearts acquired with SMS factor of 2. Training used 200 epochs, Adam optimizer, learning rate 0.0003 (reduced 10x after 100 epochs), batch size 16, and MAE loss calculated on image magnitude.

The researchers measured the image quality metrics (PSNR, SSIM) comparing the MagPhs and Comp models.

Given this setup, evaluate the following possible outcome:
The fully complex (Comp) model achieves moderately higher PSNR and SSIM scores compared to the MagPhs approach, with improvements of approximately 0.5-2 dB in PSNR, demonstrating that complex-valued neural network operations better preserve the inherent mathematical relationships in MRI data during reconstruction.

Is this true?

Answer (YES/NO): NO